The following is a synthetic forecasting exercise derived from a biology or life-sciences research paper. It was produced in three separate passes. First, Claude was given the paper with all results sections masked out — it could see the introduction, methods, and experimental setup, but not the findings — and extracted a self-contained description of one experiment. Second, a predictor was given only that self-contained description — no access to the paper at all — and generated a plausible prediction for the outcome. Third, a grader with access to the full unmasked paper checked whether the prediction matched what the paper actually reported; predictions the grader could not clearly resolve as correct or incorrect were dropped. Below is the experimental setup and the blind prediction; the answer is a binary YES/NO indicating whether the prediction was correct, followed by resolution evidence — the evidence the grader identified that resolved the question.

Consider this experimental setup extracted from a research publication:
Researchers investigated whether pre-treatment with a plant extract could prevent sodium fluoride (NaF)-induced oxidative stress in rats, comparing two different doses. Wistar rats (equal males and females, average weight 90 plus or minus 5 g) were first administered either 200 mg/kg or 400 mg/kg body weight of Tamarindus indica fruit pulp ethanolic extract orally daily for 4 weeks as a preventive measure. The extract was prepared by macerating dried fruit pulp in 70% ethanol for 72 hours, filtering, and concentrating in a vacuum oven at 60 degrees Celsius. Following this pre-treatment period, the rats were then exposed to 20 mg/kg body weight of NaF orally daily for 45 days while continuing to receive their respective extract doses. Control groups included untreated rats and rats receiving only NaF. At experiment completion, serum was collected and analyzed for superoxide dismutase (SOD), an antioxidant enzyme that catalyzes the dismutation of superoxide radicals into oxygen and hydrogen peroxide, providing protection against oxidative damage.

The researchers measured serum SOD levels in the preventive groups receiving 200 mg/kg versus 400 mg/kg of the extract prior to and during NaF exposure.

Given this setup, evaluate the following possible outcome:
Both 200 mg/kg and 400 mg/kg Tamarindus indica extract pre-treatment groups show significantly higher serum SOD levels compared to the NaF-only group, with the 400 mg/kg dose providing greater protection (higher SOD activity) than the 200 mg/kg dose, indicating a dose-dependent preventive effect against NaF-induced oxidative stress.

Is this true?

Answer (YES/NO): NO